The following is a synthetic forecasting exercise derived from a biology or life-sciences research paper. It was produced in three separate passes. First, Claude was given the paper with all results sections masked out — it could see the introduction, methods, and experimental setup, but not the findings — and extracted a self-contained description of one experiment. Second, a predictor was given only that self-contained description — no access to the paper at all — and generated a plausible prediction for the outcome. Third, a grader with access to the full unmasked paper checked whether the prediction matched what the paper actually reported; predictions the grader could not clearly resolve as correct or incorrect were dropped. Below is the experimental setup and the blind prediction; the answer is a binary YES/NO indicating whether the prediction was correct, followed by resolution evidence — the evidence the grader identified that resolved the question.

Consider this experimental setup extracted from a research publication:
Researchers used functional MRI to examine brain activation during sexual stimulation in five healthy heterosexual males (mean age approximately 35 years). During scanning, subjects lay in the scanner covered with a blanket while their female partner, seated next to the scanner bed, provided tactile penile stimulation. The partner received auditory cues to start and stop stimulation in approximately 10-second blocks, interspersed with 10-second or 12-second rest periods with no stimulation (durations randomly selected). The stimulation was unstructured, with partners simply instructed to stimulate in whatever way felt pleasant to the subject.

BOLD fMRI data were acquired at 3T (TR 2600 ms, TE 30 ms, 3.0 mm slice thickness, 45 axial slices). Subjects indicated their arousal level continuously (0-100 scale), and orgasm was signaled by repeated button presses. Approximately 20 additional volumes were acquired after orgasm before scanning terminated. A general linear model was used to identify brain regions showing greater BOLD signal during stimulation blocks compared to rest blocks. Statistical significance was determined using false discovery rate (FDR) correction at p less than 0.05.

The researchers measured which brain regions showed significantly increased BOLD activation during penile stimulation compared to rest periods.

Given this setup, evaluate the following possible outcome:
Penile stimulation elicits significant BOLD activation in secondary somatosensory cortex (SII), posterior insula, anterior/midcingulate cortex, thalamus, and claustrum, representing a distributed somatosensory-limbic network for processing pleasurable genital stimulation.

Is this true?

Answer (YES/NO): NO